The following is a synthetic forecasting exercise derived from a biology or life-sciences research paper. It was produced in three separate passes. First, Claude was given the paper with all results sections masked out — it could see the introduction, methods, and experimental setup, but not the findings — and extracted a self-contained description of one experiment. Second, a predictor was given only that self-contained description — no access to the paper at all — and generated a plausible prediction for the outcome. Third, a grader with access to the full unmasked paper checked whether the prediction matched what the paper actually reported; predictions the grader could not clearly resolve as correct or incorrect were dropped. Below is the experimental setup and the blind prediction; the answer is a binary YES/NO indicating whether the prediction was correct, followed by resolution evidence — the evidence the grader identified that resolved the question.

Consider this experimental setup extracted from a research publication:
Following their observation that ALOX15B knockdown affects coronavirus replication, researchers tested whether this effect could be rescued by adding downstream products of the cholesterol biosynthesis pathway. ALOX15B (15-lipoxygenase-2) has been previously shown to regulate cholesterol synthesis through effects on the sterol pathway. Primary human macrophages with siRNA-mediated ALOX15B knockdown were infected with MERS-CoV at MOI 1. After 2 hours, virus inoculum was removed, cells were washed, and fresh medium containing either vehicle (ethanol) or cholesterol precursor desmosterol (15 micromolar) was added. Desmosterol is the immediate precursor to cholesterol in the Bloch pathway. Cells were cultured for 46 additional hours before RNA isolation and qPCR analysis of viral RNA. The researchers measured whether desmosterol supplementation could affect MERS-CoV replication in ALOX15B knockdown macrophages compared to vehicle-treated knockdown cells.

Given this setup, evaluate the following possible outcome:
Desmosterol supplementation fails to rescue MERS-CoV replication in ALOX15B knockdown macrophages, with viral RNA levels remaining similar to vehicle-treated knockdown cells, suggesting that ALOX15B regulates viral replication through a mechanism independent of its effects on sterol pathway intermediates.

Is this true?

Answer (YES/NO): YES